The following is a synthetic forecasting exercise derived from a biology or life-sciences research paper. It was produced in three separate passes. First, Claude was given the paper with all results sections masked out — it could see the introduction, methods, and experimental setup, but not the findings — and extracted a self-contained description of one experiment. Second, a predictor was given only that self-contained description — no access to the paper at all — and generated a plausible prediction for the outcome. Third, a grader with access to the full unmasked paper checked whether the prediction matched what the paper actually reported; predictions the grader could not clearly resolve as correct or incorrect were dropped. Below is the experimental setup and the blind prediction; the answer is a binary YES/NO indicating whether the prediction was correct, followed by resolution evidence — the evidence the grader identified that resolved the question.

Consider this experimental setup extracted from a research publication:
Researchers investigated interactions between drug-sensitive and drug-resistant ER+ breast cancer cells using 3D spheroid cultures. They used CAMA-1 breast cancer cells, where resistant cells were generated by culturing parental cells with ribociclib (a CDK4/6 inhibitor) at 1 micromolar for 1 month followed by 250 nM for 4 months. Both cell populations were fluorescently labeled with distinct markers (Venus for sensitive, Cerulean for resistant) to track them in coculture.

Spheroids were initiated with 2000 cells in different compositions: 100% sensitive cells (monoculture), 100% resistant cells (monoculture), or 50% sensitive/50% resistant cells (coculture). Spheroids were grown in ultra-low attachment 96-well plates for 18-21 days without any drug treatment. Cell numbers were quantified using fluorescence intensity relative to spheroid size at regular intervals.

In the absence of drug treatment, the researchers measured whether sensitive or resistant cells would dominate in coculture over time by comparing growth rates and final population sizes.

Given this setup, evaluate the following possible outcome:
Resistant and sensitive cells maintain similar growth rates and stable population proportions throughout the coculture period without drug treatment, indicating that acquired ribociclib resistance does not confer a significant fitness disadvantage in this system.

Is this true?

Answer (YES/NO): NO